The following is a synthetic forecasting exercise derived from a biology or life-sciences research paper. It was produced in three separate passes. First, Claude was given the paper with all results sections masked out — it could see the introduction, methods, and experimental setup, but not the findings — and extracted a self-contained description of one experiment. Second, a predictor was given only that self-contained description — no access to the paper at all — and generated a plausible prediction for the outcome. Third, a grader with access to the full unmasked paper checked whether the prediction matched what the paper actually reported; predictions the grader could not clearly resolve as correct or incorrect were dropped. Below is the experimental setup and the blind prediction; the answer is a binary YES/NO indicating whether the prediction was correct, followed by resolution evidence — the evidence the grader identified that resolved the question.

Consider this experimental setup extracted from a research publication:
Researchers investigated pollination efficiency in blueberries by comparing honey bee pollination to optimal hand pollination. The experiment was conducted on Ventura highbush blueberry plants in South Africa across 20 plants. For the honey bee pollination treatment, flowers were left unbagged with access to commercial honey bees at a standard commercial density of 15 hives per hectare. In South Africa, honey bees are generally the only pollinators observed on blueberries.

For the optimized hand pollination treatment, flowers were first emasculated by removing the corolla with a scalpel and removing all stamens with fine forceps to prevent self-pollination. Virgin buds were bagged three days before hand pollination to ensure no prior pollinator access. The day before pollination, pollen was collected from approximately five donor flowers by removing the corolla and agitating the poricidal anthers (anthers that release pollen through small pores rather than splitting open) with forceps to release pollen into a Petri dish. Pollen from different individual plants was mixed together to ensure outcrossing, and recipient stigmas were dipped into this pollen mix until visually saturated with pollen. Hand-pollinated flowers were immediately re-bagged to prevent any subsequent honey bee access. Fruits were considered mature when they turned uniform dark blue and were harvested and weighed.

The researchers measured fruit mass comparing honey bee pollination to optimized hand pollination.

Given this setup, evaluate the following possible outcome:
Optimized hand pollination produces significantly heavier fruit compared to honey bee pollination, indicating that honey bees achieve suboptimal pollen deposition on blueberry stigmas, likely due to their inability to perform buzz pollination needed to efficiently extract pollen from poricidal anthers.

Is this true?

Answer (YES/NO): YES